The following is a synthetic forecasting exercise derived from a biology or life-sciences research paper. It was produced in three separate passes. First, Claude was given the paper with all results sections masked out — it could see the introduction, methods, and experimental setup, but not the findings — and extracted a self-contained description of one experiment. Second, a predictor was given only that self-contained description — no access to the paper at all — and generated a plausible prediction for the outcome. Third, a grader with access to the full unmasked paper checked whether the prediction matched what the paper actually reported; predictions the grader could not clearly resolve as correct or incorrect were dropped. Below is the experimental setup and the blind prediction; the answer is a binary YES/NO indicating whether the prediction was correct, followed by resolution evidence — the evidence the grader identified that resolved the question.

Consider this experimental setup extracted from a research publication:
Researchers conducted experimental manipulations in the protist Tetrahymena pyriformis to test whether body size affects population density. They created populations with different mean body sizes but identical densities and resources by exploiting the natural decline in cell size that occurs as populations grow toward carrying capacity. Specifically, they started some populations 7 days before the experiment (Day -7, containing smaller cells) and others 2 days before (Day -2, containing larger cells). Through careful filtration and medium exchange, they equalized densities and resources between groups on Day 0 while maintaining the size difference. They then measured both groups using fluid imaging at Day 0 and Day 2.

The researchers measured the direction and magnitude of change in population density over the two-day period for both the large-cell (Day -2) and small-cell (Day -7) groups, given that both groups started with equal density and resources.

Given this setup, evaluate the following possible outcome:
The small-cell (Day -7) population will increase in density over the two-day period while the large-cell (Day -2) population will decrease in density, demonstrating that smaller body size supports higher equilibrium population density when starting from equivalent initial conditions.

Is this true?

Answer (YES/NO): NO